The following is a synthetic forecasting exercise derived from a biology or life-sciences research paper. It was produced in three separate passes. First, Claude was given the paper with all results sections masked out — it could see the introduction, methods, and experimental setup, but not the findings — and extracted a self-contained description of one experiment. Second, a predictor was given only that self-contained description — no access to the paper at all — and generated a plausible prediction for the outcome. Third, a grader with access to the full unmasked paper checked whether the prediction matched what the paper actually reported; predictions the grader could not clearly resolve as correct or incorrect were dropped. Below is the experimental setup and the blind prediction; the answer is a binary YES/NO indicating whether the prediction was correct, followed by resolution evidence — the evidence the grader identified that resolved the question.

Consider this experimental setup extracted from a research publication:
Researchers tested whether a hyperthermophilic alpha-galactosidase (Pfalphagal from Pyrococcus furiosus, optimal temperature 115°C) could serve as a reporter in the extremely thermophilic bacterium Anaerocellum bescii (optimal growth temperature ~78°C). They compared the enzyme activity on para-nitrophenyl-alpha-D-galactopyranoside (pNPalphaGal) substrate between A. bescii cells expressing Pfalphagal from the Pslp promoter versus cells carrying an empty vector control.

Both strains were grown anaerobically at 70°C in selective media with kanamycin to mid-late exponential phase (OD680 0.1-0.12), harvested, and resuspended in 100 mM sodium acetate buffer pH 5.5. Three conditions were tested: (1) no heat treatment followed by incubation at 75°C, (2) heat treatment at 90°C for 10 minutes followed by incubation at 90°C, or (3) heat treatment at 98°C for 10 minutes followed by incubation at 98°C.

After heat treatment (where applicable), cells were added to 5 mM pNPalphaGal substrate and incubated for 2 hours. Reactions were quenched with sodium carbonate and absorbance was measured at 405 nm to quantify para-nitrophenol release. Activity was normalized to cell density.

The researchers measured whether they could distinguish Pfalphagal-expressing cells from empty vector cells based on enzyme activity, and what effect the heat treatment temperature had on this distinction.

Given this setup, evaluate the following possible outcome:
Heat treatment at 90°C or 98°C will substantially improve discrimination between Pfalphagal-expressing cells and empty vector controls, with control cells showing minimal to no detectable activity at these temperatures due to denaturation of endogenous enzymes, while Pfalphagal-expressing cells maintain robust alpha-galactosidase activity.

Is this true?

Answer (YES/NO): YES